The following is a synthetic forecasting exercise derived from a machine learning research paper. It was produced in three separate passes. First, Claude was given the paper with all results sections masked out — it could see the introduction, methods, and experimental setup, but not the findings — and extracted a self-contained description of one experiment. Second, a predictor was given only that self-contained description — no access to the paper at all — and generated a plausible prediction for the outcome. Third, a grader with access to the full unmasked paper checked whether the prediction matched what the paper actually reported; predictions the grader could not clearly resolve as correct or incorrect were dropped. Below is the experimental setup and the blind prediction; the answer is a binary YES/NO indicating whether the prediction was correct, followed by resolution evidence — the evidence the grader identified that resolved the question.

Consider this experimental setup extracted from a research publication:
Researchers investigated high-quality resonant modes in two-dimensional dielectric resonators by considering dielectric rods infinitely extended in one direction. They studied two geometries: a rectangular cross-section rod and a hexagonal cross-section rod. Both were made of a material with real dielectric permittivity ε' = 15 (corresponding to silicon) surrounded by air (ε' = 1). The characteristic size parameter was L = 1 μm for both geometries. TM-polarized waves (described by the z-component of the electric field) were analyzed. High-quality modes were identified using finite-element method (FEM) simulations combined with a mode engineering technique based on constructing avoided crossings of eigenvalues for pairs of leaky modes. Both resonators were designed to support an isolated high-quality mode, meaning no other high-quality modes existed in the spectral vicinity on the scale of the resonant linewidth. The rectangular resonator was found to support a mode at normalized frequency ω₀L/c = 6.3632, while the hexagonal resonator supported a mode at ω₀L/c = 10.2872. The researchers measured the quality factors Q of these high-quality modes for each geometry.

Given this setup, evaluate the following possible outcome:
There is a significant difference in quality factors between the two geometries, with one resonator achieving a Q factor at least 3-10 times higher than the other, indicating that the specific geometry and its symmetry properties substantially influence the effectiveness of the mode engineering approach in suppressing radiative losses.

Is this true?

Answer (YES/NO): YES